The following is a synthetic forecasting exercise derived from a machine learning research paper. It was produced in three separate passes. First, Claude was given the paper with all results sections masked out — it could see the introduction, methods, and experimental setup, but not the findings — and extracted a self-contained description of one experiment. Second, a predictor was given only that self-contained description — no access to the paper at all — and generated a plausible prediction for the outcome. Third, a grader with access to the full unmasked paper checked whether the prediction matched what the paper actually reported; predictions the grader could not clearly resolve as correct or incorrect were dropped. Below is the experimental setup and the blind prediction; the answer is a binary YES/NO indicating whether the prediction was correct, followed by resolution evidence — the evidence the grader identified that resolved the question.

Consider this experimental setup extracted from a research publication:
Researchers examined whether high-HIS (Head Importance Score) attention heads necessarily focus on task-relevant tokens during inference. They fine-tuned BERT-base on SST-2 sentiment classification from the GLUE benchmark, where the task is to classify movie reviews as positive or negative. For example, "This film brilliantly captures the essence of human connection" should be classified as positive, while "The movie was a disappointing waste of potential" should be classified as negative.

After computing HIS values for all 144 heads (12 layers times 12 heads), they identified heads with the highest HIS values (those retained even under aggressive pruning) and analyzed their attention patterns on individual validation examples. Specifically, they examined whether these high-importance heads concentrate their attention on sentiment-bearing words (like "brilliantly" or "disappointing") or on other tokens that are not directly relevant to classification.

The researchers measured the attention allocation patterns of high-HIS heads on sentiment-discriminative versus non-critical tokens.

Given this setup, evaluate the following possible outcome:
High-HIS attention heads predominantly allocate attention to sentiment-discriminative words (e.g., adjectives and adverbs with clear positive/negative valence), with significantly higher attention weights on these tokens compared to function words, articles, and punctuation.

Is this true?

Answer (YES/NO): NO